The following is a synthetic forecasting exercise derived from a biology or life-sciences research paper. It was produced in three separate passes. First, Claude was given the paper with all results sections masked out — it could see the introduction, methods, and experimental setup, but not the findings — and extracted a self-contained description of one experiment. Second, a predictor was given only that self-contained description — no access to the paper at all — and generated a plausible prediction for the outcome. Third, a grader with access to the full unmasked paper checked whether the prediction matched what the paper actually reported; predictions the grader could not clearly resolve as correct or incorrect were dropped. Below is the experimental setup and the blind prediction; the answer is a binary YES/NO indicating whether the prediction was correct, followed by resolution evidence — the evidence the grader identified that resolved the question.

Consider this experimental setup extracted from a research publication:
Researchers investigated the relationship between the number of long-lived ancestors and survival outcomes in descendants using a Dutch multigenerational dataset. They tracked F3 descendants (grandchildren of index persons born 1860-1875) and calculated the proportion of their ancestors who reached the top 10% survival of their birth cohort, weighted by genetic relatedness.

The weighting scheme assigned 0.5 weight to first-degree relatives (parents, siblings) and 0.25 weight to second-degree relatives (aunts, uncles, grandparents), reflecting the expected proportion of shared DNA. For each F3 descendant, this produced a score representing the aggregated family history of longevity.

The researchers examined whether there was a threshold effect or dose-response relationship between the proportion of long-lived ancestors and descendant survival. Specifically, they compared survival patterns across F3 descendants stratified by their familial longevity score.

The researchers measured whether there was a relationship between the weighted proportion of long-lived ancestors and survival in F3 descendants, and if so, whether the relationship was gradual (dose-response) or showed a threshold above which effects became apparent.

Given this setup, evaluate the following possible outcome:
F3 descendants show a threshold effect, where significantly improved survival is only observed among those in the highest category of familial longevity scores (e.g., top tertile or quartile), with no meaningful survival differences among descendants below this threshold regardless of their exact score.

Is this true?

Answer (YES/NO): NO